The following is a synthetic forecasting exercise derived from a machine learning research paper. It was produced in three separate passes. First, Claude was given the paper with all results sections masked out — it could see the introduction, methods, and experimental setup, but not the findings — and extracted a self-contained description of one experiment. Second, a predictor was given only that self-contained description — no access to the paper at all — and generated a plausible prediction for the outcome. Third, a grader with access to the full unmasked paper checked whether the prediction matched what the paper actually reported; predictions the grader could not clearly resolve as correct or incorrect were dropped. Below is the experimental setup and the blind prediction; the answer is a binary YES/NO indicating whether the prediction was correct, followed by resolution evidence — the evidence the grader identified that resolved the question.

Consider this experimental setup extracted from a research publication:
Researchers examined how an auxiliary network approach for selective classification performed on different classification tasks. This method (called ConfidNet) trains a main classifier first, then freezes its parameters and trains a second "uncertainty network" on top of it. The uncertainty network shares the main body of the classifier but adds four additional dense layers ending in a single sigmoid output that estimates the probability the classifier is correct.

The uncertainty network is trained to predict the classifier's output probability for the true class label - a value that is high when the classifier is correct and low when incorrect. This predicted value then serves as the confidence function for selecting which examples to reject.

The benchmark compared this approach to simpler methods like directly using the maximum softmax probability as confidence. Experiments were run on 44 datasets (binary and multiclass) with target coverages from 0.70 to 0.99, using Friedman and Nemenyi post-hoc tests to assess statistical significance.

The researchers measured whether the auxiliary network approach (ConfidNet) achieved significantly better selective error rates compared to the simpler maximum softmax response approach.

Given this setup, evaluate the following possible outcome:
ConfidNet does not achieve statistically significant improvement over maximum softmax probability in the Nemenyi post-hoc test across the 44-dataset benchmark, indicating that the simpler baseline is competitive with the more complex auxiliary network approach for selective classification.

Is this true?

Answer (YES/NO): YES